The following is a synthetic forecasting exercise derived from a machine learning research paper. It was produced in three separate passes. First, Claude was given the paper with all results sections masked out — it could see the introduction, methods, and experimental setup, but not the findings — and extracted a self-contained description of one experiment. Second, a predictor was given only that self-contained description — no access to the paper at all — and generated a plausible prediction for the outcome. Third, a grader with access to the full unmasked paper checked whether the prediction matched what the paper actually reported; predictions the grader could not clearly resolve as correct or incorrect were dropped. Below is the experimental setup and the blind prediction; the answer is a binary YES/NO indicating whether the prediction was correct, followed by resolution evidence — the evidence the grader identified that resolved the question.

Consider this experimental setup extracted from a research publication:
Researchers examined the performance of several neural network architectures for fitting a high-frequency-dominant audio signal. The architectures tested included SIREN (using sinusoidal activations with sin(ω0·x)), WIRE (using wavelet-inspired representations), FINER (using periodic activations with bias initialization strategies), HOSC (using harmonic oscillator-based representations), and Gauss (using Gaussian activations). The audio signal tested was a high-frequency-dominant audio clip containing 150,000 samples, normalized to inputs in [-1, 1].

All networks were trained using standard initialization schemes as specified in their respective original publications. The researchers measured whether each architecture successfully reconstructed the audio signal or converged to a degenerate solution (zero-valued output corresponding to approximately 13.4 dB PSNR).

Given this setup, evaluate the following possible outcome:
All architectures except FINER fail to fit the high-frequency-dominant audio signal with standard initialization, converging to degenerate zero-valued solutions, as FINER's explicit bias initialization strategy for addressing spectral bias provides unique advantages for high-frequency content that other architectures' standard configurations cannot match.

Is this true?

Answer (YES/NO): NO